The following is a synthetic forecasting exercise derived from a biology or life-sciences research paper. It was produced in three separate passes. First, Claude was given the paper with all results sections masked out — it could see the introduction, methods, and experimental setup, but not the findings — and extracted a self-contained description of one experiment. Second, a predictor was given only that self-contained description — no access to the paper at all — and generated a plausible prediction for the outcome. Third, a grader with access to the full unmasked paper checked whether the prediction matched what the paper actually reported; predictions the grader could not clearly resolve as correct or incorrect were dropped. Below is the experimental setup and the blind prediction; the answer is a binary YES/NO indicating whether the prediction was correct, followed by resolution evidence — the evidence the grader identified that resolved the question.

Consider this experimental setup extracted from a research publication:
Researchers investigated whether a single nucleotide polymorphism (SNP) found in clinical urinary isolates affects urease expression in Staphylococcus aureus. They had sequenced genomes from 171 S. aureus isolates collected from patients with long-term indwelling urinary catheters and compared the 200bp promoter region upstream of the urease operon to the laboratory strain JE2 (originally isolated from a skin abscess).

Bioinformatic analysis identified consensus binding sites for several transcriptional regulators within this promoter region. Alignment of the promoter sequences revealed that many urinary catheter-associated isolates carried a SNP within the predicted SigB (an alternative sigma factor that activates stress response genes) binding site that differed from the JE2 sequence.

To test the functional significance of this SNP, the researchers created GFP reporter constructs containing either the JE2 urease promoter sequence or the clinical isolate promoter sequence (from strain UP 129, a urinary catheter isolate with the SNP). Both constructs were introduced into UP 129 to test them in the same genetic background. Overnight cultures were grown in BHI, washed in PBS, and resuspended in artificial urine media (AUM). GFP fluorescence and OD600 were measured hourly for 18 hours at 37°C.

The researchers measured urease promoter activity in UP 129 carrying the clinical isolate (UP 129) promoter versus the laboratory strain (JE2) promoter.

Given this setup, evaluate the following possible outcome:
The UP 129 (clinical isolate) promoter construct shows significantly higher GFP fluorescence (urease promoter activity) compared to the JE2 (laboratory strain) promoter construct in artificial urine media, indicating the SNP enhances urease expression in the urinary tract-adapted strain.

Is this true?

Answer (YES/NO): YES